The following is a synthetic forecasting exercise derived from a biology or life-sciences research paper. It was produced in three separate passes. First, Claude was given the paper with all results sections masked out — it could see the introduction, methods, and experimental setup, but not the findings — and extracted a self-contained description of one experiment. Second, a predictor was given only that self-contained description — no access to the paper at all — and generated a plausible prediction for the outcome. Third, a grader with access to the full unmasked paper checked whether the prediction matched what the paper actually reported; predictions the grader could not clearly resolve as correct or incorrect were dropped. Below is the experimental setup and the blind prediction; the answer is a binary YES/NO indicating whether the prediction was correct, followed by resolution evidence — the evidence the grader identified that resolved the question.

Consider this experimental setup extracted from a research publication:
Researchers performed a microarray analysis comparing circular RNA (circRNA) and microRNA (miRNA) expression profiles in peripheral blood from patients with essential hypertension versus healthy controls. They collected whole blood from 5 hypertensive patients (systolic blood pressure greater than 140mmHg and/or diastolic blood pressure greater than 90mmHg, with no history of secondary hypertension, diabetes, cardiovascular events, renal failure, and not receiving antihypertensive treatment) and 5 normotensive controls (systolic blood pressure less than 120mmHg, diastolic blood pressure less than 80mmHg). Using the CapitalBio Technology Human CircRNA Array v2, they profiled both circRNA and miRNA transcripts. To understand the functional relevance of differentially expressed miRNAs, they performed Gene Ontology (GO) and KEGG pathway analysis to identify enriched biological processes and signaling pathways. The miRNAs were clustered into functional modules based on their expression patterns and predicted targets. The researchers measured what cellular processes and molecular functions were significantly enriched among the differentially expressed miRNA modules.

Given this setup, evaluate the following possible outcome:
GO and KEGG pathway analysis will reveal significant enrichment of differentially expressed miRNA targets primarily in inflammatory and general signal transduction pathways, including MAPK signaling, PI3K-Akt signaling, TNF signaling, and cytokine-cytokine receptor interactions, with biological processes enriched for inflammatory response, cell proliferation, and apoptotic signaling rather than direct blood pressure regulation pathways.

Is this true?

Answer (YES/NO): NO